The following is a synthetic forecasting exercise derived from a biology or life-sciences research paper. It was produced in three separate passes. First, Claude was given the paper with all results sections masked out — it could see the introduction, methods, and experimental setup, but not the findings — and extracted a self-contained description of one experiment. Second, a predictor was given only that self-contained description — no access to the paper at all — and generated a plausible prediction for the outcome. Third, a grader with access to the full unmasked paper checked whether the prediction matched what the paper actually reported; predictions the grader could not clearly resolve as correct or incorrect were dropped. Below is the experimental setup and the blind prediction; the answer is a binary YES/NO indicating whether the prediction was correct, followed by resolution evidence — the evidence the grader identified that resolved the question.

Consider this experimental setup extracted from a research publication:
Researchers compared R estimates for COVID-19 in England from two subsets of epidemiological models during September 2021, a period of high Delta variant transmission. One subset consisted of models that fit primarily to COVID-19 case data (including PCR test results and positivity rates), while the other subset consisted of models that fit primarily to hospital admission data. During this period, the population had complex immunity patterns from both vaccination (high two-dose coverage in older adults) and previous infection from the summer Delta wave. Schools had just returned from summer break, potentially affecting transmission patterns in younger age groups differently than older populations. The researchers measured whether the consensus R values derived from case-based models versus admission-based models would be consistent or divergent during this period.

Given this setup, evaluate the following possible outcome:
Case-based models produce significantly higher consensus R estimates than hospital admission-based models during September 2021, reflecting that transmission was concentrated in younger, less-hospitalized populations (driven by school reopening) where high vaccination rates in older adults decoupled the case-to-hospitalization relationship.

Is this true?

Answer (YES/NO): YES